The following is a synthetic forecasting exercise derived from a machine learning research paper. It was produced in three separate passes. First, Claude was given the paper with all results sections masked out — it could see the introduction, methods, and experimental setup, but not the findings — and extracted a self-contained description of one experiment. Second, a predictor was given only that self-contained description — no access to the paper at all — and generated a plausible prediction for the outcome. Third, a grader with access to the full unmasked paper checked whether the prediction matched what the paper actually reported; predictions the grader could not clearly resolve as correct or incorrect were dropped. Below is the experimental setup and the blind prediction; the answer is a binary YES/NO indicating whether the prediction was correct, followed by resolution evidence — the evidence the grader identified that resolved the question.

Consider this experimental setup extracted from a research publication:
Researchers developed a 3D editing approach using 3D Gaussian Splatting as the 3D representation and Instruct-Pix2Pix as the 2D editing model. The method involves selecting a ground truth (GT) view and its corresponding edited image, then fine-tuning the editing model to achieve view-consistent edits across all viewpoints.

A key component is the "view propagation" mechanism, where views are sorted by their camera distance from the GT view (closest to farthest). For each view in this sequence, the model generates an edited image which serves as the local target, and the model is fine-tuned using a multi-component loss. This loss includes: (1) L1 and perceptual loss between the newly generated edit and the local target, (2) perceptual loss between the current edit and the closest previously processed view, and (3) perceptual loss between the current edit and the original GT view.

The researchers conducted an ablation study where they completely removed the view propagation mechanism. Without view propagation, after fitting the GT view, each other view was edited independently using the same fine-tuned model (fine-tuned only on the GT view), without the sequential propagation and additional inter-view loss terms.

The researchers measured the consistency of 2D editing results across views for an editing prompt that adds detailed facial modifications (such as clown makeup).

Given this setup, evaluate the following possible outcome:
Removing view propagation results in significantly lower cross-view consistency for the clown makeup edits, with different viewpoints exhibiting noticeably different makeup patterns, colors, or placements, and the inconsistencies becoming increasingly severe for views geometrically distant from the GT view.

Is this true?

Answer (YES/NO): YES